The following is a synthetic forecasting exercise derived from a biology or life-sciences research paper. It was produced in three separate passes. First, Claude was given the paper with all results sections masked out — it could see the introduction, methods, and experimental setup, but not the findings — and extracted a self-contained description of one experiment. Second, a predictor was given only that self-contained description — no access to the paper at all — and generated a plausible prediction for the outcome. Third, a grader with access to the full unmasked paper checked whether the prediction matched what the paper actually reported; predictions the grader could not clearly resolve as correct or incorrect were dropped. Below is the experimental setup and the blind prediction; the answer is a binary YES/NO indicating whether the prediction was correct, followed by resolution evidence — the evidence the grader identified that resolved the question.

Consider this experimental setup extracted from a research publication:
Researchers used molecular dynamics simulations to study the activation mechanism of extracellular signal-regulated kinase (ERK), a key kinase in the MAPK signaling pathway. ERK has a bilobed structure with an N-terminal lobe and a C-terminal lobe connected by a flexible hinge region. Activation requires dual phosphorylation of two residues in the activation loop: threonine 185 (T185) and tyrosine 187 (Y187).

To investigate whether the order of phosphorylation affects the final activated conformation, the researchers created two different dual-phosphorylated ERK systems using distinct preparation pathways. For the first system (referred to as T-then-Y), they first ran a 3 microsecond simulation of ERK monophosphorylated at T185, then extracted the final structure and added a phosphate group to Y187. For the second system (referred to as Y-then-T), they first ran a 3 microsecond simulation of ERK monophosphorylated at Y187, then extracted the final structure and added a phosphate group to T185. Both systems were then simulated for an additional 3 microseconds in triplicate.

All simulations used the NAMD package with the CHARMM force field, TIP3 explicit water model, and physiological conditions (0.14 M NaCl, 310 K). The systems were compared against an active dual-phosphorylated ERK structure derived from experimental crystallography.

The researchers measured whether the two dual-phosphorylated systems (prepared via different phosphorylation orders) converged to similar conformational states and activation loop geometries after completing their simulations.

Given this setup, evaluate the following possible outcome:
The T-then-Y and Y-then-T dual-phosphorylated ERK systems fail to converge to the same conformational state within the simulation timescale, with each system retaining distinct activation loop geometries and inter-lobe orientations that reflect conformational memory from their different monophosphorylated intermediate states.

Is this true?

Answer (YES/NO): YES